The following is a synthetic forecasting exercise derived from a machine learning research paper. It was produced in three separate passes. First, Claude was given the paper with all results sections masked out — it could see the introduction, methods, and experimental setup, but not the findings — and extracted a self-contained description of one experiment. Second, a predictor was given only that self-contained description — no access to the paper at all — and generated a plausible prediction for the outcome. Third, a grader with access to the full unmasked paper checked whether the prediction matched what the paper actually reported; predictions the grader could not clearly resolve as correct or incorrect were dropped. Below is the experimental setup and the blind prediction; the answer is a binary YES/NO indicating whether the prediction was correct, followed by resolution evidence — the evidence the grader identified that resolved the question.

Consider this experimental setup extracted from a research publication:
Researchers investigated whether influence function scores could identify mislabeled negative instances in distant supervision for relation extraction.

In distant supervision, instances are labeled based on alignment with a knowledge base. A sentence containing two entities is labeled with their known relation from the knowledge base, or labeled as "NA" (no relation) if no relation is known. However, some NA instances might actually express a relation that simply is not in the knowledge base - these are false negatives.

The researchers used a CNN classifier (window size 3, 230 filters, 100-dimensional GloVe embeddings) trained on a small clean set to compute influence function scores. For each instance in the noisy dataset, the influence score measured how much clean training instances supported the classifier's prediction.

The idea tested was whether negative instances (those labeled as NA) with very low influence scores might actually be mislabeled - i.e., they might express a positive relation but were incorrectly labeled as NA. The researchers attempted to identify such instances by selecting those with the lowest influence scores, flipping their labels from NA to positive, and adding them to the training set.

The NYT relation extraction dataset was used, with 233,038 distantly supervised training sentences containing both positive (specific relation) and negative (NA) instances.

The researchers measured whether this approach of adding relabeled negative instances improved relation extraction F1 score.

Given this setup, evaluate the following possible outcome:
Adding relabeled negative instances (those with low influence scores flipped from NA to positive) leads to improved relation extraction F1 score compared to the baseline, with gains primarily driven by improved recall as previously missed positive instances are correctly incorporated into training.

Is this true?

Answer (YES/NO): NO